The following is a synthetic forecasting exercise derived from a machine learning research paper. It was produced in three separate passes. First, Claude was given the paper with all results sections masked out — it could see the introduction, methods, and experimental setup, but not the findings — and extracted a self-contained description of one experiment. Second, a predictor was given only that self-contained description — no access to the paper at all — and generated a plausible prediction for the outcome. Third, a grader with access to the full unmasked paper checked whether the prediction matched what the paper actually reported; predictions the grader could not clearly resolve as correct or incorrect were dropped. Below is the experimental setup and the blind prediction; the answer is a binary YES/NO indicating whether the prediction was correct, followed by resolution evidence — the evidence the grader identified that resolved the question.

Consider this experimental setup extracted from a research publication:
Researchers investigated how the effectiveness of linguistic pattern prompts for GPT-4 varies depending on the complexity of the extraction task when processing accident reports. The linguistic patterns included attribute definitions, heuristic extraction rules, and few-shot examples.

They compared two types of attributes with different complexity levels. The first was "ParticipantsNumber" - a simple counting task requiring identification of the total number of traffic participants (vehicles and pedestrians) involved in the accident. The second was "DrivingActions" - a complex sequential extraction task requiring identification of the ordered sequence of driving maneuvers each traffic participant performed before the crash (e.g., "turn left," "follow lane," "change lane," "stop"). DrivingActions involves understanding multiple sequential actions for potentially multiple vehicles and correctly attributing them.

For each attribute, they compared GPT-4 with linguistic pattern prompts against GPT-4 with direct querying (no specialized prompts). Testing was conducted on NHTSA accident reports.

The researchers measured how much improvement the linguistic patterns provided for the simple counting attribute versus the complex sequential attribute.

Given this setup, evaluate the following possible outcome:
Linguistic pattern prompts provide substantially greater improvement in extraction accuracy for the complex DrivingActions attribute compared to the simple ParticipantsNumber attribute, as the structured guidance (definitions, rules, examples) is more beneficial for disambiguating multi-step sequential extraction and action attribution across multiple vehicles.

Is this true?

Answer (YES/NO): YES